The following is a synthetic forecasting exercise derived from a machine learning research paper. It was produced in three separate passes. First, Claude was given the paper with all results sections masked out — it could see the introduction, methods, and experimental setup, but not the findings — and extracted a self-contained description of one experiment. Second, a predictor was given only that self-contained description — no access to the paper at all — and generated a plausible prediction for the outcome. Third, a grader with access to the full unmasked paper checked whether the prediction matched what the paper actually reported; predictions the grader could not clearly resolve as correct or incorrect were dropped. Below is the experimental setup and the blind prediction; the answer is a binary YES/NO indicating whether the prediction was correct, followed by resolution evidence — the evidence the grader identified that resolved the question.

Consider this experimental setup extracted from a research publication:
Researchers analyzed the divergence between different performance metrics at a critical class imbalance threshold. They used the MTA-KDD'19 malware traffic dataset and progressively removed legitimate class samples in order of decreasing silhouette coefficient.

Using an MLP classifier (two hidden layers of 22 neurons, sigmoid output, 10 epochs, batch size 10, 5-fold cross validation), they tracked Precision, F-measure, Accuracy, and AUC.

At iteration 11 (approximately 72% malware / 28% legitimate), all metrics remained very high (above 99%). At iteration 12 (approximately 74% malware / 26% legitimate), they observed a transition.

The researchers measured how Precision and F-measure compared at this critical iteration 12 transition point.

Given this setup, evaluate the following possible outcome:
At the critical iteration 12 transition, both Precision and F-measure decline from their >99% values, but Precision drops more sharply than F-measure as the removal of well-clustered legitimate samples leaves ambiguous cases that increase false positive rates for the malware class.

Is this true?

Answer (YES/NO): NO